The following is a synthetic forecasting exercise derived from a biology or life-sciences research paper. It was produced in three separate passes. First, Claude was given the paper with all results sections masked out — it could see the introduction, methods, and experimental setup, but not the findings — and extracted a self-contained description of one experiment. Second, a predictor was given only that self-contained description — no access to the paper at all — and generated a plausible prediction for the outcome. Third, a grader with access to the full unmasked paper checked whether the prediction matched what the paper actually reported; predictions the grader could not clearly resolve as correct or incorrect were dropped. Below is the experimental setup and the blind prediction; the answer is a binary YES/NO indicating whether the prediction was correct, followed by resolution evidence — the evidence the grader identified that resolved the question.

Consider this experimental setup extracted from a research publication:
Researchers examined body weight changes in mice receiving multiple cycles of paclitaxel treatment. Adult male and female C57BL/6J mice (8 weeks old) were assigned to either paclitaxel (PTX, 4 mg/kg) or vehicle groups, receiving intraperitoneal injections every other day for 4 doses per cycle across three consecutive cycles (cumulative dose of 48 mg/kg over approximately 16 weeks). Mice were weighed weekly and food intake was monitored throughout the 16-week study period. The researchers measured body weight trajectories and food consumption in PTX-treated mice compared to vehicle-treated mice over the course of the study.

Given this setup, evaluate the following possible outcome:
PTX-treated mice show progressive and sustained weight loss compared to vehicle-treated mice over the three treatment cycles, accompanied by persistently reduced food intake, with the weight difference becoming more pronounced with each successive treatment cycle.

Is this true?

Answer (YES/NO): NO